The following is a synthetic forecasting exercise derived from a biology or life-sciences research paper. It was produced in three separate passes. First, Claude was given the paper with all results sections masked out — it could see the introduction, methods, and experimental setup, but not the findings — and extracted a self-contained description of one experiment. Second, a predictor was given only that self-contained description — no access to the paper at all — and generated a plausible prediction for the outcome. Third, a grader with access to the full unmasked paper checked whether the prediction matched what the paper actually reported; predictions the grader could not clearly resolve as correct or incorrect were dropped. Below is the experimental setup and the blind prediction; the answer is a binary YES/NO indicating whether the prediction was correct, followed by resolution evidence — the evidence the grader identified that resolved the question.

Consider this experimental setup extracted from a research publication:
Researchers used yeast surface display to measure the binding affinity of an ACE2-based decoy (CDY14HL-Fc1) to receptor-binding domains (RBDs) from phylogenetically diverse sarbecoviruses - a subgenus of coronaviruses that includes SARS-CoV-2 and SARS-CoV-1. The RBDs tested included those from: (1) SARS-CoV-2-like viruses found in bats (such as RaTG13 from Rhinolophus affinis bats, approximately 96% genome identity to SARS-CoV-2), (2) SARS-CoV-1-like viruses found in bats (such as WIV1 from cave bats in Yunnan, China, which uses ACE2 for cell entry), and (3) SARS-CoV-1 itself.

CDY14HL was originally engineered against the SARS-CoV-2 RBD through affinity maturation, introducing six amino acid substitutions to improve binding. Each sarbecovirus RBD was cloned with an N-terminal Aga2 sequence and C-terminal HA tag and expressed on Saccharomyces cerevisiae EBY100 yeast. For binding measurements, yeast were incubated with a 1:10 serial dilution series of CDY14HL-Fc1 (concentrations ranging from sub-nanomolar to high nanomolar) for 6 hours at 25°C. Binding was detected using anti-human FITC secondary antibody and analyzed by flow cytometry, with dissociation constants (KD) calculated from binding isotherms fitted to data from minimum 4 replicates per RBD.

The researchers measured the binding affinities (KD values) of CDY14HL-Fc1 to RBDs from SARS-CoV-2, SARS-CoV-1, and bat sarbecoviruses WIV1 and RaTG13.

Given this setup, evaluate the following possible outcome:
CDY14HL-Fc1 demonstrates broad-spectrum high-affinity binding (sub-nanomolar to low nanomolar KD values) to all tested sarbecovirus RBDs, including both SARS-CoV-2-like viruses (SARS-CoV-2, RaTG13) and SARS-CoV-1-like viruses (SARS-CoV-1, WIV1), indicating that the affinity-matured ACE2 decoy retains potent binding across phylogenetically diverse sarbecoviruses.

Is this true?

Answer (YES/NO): YES